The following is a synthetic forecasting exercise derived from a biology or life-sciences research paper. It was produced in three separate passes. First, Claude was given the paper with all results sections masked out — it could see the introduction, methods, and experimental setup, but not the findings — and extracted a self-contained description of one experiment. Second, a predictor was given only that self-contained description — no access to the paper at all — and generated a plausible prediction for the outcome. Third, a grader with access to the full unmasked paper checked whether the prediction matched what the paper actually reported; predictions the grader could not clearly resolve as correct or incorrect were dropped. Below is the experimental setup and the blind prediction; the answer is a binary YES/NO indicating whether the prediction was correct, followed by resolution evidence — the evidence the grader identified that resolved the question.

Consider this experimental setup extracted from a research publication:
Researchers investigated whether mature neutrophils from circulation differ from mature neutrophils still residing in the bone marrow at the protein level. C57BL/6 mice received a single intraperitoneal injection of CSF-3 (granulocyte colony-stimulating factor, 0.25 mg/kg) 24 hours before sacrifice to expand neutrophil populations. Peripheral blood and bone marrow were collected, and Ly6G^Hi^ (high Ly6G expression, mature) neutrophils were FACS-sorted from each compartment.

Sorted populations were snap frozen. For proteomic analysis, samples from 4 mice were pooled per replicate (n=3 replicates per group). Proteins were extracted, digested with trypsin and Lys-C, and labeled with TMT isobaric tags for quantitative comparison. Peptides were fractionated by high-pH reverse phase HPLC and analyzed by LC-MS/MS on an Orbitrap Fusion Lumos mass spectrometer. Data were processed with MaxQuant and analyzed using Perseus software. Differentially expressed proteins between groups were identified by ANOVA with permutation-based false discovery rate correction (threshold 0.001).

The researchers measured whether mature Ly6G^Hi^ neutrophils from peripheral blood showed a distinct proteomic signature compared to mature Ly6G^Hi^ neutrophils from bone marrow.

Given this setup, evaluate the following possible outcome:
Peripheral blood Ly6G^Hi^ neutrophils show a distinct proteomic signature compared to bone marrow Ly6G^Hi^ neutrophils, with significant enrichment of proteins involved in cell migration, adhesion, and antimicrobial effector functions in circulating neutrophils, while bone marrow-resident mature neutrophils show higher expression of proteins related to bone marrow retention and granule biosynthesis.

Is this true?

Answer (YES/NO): NO